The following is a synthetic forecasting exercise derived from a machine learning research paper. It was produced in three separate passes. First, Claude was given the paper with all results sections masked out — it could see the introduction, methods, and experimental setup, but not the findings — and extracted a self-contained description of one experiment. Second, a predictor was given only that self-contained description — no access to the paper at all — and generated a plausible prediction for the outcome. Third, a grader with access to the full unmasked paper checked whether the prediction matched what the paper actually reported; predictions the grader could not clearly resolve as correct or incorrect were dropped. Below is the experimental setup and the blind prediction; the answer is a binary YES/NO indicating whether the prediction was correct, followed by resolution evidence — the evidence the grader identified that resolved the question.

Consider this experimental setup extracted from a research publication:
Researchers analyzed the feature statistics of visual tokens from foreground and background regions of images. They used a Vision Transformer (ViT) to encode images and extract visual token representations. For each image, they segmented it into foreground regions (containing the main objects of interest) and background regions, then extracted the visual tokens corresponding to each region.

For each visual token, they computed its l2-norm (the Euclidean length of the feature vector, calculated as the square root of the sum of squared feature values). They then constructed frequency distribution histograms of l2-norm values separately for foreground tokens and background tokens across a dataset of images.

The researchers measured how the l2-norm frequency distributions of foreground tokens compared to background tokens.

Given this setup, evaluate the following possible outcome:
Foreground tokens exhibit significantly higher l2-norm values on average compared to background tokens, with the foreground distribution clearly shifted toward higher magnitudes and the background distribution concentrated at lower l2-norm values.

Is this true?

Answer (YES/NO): NO